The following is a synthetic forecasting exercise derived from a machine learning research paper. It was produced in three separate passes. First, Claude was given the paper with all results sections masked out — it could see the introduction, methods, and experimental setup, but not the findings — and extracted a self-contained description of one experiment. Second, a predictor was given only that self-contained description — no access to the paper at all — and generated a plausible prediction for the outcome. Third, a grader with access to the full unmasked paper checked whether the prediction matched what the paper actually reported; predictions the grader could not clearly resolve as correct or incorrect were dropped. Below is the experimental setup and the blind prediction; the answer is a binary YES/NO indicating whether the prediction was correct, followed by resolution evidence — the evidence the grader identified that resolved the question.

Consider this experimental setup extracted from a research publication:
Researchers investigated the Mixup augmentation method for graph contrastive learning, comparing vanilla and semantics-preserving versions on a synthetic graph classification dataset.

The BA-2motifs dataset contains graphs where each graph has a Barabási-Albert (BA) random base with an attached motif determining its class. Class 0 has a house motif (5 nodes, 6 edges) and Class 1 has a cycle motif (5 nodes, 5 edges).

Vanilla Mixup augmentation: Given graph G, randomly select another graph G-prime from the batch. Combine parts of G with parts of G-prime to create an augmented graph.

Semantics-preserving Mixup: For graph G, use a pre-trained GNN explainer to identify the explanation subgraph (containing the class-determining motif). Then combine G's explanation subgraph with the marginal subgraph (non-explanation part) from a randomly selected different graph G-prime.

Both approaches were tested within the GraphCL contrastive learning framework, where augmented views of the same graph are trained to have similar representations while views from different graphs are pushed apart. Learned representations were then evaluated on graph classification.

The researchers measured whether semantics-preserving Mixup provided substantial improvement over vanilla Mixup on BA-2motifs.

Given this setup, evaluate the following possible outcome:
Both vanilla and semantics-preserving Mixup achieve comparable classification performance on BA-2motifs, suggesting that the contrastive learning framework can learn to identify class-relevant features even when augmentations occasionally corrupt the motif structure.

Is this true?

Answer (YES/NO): YES